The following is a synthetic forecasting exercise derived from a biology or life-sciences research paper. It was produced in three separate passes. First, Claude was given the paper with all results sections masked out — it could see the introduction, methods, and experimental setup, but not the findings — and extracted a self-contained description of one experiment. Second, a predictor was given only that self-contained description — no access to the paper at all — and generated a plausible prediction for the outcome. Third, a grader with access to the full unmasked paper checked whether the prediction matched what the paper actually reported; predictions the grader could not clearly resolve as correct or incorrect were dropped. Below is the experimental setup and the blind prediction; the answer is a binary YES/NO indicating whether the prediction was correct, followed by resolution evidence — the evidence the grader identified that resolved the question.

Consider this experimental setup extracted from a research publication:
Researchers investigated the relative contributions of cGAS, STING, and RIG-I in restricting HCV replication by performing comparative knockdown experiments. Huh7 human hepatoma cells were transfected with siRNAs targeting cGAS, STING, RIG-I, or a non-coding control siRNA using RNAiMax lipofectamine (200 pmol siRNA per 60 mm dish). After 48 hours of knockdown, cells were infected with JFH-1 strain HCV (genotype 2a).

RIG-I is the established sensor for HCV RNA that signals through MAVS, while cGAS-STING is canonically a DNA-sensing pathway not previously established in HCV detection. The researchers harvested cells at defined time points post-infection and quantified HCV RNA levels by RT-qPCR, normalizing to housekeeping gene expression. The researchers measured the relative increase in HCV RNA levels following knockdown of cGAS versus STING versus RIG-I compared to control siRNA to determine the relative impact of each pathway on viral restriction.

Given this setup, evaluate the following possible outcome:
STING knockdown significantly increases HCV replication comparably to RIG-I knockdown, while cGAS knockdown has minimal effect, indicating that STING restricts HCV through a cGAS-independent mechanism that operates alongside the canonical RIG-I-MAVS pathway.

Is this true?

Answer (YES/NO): NO